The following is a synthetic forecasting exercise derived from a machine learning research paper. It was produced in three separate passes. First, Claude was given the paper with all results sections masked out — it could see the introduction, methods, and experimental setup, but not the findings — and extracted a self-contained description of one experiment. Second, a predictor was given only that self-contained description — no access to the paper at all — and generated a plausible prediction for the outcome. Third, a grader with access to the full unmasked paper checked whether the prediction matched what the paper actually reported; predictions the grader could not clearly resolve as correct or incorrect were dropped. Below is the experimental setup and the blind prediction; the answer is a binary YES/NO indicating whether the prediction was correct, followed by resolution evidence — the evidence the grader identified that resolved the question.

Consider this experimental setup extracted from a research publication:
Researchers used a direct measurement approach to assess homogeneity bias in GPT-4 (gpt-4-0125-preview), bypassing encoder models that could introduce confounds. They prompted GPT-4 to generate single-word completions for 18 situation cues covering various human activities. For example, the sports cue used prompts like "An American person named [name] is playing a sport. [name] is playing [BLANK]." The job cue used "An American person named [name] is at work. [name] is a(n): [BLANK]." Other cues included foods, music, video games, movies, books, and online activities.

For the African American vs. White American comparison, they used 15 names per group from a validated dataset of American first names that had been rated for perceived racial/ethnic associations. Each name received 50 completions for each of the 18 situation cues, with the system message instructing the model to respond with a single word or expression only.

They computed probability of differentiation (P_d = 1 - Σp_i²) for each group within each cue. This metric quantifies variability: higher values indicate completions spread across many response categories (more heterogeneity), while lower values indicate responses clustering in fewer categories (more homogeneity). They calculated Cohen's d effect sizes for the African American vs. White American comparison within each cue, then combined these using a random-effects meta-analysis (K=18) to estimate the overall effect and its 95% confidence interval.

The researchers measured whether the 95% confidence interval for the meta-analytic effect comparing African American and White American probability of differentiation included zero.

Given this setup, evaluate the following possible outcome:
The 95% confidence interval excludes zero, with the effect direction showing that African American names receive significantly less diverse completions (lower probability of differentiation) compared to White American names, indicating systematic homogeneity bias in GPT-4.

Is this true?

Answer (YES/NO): NO